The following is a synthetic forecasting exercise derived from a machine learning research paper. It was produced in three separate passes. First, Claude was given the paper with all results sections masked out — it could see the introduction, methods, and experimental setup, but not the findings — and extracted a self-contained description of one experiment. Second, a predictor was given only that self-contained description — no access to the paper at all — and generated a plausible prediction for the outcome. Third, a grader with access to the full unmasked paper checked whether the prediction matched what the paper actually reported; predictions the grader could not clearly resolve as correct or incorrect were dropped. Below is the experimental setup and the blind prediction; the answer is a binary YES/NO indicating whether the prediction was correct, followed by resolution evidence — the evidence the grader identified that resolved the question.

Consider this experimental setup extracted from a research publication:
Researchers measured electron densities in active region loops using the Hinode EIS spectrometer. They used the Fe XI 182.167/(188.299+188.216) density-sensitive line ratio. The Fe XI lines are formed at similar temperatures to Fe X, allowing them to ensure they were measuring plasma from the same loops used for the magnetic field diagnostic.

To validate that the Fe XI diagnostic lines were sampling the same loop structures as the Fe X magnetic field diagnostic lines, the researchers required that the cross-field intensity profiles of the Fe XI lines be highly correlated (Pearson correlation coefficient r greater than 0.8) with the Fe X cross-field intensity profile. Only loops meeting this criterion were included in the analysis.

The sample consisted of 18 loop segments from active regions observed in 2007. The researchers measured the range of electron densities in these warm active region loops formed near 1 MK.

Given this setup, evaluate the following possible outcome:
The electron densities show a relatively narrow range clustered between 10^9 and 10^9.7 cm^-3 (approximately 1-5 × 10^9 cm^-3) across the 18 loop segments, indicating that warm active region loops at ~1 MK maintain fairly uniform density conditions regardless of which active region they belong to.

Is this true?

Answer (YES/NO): NO